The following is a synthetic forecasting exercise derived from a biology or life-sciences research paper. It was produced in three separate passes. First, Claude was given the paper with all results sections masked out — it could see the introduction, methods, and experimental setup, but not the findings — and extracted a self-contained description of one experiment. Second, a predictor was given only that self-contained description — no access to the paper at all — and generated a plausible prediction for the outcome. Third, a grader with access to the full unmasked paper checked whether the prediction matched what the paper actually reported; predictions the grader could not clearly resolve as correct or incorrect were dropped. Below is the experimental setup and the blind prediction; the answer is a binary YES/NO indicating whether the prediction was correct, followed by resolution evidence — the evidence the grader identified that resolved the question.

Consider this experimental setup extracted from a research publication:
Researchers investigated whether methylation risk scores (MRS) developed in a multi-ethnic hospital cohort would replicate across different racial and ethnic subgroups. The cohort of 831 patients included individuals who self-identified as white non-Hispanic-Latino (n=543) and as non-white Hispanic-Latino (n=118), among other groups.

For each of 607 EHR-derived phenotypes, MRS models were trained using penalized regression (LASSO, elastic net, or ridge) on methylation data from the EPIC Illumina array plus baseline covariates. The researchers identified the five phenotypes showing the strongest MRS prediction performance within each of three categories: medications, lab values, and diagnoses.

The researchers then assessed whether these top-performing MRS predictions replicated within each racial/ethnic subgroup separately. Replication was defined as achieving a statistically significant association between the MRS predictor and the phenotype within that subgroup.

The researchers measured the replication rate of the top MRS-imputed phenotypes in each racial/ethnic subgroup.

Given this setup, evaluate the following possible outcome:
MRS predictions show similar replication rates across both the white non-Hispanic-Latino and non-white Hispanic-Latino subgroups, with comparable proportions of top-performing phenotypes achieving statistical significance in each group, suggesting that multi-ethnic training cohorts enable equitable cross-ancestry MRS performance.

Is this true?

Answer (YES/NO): NO